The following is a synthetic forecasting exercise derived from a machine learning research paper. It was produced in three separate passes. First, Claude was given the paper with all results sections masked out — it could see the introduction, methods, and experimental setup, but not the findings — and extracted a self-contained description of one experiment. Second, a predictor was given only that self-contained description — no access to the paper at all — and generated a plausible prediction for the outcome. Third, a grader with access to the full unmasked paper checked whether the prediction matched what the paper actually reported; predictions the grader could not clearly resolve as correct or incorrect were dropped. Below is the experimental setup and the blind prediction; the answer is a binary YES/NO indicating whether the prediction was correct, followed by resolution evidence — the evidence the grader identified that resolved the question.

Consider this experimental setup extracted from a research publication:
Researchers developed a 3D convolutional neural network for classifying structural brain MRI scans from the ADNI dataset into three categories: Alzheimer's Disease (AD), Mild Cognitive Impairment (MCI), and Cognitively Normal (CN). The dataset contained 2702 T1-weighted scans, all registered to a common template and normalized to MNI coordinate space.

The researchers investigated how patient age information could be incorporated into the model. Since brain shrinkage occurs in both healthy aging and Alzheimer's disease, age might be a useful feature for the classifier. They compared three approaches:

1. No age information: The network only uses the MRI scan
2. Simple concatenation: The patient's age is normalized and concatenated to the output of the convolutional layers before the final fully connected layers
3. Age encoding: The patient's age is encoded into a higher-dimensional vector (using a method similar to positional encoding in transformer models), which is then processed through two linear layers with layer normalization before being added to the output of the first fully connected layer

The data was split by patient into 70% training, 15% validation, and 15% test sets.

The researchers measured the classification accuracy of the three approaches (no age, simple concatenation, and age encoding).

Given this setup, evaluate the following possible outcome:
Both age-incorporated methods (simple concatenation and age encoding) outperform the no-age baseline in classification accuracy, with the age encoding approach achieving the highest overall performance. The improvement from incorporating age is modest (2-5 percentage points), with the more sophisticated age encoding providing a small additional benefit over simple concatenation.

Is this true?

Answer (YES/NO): NO